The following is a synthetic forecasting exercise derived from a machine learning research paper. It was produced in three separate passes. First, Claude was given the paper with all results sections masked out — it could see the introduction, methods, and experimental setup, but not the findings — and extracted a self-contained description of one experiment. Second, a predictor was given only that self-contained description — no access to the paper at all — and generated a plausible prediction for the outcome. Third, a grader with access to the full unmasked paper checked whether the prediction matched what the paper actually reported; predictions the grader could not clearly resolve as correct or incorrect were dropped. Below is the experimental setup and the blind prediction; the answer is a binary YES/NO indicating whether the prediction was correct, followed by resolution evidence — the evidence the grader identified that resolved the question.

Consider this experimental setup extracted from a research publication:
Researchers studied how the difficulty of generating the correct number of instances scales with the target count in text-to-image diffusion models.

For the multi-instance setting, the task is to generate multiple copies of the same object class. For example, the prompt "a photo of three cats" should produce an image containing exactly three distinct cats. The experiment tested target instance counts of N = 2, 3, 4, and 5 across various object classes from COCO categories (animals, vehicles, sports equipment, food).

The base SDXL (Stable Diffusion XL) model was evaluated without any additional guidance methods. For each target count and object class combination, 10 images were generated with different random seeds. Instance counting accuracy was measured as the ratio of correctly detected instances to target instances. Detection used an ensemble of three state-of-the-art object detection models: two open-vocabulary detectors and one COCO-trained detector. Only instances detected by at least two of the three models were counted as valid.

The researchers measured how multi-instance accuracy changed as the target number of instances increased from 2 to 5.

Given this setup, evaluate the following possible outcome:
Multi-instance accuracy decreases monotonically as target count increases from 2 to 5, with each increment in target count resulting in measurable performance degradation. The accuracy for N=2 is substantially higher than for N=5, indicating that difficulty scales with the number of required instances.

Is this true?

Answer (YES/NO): YES